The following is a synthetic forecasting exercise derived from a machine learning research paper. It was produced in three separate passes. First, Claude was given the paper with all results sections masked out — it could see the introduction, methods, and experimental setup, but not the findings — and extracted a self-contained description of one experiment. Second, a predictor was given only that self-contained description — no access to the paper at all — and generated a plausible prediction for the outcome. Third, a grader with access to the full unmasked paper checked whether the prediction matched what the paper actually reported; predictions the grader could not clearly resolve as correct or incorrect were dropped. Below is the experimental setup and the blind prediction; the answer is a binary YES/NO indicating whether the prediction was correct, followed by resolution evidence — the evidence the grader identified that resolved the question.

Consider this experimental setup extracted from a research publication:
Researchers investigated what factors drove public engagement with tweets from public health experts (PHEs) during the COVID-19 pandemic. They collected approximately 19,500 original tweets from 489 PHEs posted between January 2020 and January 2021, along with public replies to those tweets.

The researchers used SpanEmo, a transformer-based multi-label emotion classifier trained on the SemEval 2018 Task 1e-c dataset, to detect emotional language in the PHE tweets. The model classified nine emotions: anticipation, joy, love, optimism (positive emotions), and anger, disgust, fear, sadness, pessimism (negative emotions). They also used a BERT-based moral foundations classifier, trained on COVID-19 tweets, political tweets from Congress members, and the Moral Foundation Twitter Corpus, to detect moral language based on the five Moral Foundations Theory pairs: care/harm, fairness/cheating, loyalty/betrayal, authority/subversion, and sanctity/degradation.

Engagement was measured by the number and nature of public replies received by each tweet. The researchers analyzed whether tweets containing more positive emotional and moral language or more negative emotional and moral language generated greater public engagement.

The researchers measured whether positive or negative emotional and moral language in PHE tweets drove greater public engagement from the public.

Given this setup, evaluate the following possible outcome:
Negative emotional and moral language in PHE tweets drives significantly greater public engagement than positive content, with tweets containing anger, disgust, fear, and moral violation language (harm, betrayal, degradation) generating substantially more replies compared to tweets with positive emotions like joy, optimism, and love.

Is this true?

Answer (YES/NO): NO